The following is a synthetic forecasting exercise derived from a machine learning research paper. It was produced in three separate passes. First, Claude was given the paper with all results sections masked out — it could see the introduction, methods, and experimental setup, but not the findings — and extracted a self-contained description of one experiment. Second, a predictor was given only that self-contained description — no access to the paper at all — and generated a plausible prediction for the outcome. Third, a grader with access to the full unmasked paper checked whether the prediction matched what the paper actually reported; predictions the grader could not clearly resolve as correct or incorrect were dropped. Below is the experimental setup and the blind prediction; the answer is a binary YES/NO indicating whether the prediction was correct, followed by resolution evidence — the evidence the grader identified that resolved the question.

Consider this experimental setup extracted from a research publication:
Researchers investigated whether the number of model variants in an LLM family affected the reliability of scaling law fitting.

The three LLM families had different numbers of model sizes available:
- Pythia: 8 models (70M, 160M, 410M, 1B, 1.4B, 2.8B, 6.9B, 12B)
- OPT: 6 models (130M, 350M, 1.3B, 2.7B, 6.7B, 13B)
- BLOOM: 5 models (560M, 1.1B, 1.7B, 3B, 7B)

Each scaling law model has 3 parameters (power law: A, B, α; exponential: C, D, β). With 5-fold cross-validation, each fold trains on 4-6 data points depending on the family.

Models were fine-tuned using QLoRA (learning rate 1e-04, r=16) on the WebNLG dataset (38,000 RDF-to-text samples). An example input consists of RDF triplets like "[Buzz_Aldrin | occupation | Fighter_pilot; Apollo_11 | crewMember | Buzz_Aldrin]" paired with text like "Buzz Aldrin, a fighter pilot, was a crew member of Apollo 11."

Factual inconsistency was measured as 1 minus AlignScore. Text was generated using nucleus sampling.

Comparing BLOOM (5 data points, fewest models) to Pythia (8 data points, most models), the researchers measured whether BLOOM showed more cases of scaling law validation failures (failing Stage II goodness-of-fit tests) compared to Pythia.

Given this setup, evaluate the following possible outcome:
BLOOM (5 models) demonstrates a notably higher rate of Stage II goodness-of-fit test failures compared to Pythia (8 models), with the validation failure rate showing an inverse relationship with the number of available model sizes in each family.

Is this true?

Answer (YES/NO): YES